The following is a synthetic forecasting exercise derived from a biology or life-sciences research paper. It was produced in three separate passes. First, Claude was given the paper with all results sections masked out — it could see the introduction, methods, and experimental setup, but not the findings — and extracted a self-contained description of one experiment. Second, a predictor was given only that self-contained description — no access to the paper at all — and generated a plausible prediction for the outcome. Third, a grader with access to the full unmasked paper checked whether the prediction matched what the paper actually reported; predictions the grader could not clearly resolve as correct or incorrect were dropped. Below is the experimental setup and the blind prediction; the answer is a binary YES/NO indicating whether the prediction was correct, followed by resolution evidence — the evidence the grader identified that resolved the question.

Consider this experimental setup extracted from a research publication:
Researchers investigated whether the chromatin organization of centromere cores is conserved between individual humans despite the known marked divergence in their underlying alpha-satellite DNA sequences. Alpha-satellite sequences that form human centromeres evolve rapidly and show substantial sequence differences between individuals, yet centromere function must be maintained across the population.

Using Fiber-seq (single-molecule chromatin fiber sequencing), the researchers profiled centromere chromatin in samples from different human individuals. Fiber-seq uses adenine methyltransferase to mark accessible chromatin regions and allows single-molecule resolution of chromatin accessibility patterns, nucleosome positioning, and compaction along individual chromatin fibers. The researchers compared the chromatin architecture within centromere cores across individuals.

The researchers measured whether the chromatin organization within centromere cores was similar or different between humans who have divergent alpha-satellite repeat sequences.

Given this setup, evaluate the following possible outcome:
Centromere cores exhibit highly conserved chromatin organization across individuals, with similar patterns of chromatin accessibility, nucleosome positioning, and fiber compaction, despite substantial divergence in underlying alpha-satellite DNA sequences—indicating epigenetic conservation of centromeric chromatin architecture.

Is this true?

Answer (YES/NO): YES